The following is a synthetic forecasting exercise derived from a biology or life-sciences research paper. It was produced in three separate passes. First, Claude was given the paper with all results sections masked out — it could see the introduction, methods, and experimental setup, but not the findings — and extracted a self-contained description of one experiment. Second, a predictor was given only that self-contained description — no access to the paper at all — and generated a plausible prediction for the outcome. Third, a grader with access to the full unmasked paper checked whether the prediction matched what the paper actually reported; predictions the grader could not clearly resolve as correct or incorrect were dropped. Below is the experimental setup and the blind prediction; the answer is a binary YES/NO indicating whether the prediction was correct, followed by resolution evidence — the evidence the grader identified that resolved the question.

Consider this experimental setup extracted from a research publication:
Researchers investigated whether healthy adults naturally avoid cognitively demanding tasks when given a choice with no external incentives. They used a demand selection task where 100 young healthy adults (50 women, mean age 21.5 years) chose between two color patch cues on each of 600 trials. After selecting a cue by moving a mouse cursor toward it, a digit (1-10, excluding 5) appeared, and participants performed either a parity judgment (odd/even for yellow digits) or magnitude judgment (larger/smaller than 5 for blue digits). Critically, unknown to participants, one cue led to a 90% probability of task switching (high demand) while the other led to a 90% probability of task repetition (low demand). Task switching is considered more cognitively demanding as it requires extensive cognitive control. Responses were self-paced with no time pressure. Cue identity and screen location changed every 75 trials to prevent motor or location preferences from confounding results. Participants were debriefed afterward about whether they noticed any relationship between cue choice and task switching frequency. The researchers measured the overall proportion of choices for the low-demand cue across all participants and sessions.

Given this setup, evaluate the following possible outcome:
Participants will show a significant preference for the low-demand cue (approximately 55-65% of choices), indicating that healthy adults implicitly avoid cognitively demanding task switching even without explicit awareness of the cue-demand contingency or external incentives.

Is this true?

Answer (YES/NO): YES